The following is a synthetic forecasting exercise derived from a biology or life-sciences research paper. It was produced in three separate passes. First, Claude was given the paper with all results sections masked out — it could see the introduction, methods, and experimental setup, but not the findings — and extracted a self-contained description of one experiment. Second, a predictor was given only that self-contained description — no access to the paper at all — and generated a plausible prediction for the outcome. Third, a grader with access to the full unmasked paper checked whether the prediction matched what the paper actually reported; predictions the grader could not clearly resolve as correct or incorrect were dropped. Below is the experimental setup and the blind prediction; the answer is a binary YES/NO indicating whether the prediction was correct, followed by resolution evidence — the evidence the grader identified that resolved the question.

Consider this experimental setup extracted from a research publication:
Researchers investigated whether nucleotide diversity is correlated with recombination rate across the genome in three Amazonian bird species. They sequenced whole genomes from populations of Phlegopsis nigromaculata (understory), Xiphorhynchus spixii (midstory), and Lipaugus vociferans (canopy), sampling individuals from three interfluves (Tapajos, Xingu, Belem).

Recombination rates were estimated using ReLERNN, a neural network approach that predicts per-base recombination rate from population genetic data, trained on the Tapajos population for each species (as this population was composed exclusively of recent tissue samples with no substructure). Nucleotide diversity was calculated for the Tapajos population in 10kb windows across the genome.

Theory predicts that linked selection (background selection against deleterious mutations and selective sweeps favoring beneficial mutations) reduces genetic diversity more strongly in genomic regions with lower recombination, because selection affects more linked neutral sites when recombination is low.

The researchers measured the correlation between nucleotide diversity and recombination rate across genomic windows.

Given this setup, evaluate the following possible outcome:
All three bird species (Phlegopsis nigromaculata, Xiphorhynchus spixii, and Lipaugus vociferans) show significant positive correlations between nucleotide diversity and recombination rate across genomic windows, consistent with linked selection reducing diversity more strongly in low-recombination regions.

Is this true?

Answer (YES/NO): YES